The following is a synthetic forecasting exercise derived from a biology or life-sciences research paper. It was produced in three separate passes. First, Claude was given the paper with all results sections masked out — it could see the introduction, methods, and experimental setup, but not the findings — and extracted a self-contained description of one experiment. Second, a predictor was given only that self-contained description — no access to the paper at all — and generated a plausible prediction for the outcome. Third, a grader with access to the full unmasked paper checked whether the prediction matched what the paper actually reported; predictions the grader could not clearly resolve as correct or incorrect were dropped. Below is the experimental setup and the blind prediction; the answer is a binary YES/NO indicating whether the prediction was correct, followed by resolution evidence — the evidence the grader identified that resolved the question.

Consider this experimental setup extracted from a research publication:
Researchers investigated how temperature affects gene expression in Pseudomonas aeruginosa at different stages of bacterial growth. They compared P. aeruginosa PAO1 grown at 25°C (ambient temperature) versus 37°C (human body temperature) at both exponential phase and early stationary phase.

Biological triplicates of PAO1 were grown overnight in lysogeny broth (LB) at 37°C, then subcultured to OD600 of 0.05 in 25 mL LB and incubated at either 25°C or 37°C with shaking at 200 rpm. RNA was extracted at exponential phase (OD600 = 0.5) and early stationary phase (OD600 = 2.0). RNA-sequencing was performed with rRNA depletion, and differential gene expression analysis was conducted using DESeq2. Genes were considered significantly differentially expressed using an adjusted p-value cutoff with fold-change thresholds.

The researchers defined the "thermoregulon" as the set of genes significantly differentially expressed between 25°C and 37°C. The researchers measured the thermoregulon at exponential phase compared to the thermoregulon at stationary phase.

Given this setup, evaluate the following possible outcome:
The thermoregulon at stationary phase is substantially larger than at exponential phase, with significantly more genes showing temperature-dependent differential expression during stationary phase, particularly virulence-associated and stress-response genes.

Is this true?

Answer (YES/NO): NO